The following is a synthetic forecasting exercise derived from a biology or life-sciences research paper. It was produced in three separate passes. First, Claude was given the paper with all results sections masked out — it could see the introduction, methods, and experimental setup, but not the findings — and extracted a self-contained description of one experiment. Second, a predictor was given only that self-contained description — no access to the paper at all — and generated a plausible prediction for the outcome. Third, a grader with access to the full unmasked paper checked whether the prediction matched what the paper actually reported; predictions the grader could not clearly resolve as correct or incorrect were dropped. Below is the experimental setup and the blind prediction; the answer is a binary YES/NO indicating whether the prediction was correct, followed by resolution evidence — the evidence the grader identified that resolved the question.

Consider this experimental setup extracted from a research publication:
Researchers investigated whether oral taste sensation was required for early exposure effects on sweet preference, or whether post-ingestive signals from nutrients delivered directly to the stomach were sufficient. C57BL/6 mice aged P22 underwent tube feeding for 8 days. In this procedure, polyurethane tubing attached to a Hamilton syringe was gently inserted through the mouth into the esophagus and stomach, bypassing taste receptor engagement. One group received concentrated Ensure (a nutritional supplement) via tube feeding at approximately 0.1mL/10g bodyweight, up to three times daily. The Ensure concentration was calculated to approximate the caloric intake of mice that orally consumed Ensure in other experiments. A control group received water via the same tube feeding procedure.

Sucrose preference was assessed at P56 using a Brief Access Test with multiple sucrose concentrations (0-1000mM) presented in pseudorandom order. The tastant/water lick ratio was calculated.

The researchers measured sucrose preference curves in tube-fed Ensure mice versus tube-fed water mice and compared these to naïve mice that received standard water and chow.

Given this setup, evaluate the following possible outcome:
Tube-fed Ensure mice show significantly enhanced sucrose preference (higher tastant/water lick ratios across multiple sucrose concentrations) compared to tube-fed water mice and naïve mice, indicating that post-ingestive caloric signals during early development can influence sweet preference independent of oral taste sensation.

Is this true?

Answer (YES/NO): NO